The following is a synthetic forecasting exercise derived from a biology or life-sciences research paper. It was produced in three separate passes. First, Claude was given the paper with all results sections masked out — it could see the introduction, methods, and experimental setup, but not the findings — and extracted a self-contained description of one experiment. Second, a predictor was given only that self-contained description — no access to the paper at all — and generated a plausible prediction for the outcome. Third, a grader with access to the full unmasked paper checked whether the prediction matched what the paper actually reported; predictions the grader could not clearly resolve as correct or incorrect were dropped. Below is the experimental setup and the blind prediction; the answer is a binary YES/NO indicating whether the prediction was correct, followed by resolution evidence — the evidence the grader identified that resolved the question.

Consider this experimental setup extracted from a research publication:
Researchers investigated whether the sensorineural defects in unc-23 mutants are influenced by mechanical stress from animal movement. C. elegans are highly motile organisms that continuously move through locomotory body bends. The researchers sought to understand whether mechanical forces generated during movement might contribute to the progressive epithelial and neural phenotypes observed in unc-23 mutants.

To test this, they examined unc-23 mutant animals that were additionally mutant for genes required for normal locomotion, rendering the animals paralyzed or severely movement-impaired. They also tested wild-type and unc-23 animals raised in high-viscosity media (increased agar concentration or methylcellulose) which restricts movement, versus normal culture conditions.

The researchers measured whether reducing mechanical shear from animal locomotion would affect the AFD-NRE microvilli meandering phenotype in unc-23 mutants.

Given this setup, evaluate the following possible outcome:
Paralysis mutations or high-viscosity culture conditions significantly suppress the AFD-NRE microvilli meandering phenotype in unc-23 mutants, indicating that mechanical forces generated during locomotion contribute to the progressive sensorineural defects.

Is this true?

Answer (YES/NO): YES